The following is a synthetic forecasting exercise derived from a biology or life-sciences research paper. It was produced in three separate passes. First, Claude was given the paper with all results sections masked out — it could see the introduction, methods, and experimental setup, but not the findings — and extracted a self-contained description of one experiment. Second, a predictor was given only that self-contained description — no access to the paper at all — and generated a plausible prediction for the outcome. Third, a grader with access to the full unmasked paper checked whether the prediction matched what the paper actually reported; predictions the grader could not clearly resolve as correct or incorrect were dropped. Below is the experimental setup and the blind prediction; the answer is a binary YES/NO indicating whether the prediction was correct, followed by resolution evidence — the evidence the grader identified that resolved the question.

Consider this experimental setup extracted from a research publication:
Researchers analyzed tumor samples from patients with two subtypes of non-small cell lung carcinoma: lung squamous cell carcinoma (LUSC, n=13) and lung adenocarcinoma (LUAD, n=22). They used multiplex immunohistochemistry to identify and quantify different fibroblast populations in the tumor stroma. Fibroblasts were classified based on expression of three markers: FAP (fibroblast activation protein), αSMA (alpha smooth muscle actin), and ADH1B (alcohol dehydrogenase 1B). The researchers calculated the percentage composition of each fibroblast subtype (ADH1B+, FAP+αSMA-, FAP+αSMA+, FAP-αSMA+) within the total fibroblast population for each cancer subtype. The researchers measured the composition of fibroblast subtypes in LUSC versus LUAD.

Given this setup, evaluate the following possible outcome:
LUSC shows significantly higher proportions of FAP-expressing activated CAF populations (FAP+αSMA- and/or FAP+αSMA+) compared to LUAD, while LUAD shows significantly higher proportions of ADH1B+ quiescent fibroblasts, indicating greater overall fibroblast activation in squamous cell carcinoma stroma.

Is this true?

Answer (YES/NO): YES